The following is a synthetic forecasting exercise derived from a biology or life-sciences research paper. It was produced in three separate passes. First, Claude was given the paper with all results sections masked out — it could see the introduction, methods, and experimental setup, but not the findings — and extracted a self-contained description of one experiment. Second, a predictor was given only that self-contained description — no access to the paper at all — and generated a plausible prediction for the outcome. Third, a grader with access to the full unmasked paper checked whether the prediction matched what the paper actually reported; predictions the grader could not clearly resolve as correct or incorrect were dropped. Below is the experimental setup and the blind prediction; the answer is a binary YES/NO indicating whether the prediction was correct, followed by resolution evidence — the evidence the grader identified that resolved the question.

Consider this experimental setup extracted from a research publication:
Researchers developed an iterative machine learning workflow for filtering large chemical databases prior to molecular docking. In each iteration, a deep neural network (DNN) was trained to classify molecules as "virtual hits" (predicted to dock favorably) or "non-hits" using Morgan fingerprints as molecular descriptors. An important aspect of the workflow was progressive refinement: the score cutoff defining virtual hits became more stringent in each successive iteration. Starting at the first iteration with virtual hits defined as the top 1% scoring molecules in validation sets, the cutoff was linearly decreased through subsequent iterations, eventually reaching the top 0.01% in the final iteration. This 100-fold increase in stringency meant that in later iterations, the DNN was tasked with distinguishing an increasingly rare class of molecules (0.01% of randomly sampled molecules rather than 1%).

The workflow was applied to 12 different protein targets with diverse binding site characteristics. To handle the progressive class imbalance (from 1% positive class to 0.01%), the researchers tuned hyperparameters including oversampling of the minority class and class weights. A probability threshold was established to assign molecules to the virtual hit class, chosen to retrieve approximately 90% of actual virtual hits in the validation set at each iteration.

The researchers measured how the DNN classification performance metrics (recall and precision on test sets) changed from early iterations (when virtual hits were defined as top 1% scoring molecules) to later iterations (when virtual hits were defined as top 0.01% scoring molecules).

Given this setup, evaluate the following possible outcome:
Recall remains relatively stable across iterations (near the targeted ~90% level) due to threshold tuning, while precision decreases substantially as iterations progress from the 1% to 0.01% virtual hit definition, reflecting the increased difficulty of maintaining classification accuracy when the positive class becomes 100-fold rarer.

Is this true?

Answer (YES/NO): NO